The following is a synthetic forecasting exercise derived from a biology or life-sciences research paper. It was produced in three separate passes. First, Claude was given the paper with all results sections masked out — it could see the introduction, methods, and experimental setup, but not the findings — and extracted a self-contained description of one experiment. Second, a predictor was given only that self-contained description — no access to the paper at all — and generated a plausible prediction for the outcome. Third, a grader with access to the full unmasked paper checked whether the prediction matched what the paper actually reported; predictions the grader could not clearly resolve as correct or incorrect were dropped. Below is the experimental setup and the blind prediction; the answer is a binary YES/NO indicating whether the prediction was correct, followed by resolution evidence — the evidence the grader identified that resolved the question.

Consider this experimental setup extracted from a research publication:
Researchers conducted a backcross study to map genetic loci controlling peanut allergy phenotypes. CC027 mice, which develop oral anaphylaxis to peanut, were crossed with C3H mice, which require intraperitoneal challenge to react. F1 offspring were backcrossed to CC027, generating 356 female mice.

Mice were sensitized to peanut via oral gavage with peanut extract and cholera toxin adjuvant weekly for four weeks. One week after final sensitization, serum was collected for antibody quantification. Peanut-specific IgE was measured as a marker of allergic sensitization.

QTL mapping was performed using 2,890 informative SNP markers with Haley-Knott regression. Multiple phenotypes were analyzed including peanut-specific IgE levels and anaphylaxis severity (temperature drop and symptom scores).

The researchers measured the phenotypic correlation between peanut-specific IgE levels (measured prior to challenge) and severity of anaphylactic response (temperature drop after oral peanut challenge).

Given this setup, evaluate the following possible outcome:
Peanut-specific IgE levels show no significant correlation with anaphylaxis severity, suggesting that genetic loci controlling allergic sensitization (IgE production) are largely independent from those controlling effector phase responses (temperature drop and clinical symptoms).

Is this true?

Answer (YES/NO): NO